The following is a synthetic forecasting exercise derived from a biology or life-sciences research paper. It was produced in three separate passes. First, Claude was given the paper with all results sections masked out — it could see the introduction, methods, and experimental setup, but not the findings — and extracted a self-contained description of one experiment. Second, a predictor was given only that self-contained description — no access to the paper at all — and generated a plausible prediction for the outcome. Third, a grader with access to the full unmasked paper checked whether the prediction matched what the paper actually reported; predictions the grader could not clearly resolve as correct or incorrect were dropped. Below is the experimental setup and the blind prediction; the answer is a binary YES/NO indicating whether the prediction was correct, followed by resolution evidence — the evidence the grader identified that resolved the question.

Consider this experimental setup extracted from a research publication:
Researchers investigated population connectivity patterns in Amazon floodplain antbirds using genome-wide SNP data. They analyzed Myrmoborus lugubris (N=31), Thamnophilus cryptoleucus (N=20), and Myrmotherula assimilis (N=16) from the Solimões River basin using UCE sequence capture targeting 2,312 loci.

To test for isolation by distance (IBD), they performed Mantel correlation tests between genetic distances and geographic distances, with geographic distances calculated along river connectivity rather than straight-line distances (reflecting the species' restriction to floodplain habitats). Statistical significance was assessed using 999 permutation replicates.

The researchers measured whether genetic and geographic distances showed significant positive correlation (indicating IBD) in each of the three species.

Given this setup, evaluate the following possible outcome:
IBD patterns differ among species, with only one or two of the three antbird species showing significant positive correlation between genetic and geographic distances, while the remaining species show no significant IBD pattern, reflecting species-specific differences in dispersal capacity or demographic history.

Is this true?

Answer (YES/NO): NO